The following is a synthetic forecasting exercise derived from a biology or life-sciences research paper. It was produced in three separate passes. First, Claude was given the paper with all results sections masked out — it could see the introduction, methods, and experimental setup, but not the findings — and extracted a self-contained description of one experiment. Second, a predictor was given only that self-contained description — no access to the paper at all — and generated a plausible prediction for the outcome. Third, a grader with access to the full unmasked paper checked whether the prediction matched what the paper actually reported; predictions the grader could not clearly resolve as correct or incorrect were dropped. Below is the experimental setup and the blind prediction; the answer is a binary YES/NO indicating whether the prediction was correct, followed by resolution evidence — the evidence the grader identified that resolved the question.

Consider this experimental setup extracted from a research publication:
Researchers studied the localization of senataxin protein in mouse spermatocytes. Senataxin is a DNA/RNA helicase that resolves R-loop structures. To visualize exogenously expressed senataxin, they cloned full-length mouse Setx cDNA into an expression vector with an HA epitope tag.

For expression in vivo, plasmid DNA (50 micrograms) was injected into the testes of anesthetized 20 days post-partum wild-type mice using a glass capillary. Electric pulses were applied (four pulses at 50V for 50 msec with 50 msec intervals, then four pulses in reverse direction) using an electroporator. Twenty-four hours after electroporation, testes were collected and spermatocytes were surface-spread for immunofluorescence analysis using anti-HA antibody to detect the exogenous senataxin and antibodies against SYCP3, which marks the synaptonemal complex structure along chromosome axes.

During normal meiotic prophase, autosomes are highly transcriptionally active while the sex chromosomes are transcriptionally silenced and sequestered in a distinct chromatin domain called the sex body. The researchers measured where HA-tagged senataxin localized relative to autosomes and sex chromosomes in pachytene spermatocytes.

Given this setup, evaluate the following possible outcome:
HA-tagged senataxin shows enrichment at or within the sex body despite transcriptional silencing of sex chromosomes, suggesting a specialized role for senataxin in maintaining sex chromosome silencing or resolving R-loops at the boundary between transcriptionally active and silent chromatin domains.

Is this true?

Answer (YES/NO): YES